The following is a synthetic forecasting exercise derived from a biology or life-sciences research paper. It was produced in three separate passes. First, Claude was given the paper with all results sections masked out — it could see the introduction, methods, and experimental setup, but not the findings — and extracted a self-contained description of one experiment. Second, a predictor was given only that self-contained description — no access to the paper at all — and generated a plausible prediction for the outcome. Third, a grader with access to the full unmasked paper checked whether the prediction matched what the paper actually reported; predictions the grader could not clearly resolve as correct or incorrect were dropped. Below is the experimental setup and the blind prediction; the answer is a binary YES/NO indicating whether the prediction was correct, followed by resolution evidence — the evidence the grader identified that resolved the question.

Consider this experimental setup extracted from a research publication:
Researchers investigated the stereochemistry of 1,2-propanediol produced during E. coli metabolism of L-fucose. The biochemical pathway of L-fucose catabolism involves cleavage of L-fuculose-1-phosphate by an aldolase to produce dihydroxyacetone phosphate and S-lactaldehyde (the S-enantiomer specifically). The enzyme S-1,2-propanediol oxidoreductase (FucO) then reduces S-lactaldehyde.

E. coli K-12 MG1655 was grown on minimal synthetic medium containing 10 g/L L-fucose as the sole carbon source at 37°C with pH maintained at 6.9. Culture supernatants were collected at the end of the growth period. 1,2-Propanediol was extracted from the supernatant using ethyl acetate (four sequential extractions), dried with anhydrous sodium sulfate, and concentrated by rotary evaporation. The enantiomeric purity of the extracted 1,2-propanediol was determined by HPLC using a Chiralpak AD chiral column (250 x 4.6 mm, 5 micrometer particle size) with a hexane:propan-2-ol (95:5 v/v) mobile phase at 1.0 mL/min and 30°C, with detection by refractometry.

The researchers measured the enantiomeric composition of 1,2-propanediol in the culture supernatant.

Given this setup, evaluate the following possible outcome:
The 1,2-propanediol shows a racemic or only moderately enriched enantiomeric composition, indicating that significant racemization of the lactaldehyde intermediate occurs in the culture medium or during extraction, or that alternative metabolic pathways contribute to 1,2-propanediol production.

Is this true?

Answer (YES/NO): NO